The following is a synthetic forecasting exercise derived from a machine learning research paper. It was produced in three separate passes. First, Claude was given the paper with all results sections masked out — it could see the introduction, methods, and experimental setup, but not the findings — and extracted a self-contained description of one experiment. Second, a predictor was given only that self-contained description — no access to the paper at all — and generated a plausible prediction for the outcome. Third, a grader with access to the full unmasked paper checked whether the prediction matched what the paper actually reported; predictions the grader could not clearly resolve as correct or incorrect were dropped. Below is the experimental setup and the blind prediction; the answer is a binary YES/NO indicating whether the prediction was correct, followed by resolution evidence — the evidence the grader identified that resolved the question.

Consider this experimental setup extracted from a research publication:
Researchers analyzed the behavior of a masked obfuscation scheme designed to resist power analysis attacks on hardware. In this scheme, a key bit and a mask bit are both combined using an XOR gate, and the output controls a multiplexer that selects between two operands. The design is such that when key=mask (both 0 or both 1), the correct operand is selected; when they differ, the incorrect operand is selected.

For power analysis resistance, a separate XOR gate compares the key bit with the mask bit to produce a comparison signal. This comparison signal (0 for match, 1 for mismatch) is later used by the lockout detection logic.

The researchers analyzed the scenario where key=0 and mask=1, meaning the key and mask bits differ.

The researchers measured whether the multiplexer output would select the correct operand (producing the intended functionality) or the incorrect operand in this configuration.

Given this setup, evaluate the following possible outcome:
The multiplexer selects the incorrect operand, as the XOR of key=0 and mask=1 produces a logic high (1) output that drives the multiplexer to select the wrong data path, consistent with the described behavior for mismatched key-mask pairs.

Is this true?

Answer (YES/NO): YES